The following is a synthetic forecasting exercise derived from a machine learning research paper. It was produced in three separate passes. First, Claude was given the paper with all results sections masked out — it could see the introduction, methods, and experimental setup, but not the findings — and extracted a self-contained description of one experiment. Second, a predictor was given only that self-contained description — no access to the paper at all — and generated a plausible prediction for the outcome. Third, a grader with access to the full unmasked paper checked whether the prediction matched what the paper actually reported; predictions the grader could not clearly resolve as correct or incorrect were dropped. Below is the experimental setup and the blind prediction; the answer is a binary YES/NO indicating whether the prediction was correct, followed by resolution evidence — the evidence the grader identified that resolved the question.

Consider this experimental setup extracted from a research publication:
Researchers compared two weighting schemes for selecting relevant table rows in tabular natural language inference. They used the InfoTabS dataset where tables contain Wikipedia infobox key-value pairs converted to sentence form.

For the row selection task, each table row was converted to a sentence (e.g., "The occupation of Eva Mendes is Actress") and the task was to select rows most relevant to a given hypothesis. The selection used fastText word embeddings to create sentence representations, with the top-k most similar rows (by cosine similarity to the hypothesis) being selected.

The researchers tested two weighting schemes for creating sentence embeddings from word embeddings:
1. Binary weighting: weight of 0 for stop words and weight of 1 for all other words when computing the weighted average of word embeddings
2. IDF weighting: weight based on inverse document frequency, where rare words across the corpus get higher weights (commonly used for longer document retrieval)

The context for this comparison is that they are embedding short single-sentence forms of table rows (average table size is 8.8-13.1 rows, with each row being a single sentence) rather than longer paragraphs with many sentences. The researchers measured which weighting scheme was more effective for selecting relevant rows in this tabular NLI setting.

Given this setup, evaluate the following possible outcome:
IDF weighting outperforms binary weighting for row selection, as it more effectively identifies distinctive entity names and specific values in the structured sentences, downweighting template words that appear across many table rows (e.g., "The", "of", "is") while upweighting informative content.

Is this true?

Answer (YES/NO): NO